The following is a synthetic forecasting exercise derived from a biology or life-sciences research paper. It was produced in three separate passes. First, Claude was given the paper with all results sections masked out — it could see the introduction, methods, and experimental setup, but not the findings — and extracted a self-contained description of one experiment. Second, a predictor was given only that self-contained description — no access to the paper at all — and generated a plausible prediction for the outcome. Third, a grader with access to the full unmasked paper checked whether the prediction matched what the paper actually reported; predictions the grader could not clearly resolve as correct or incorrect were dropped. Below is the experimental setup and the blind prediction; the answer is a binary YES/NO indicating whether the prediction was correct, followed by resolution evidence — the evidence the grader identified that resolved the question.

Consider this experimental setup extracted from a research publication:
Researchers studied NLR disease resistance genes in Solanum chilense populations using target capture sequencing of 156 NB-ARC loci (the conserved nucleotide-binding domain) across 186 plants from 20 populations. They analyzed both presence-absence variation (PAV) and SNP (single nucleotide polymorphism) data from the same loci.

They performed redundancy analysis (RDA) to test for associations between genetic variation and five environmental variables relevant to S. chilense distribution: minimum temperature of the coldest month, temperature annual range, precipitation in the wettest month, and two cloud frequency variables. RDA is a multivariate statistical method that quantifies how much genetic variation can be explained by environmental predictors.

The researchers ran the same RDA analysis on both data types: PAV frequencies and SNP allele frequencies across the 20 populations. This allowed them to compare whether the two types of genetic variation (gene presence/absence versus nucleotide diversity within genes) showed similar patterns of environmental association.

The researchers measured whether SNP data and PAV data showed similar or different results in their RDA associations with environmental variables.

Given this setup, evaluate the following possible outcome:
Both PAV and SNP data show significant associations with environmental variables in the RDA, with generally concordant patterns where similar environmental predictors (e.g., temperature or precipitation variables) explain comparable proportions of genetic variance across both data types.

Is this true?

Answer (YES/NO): NO